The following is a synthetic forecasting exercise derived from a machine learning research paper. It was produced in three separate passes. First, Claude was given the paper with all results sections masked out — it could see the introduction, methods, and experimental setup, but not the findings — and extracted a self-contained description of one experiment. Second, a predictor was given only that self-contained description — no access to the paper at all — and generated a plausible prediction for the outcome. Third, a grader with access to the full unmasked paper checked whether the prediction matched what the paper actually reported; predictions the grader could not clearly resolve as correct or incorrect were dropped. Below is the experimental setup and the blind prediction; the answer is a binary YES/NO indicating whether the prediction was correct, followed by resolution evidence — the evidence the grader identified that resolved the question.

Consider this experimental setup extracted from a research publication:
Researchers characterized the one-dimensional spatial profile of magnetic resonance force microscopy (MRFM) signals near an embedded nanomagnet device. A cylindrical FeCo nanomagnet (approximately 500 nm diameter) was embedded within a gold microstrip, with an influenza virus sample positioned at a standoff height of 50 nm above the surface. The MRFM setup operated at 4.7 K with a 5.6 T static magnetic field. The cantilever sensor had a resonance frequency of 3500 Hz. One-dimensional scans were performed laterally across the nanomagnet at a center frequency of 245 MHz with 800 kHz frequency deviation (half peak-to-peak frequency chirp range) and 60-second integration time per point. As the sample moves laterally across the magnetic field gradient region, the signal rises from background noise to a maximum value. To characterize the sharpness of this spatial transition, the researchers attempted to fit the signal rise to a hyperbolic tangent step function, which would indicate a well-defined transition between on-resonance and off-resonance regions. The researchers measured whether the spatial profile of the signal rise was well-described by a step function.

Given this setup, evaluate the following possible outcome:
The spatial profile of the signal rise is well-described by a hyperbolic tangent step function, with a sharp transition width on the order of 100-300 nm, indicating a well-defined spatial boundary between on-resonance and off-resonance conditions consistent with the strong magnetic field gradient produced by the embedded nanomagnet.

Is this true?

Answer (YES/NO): NO